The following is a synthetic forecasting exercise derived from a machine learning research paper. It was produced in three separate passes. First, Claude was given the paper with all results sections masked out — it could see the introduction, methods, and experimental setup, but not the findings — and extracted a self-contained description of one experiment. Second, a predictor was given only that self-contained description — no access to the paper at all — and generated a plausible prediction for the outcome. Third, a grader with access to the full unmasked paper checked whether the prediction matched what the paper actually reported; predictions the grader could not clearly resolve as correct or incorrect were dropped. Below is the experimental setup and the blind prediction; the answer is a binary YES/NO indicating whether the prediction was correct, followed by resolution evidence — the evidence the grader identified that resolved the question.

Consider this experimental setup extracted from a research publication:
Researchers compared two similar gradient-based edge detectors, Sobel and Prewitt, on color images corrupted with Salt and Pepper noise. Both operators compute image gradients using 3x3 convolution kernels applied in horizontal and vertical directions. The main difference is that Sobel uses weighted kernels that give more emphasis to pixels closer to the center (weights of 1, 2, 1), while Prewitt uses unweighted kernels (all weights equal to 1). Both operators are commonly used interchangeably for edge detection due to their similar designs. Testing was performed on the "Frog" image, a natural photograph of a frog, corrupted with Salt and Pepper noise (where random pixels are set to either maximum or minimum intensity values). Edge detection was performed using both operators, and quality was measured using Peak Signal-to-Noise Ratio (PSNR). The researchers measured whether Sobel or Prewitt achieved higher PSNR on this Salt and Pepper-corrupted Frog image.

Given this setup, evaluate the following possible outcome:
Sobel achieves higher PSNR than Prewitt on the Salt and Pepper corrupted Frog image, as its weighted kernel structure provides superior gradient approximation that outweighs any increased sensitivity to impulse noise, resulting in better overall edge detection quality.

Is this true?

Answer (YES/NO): NO